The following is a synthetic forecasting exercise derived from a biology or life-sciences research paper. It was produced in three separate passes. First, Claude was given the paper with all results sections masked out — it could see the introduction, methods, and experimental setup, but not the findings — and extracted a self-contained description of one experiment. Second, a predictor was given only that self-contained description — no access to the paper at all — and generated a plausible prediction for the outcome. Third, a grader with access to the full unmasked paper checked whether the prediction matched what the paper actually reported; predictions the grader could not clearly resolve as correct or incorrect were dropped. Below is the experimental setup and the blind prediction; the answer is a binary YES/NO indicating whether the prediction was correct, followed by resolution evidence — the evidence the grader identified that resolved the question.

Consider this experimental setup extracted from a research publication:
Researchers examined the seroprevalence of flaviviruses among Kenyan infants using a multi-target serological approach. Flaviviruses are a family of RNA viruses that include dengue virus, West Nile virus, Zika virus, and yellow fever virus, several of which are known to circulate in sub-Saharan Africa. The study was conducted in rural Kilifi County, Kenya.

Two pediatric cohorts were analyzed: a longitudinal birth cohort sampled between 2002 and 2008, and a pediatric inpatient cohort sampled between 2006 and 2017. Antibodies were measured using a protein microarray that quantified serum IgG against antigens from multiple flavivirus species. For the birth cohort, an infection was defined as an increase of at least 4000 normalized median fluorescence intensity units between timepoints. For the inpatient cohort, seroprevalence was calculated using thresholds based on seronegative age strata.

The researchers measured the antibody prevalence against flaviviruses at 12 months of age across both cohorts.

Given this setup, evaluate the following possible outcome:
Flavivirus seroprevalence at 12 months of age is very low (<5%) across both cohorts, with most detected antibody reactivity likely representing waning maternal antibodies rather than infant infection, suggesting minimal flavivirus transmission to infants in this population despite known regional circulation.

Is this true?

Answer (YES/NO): NO